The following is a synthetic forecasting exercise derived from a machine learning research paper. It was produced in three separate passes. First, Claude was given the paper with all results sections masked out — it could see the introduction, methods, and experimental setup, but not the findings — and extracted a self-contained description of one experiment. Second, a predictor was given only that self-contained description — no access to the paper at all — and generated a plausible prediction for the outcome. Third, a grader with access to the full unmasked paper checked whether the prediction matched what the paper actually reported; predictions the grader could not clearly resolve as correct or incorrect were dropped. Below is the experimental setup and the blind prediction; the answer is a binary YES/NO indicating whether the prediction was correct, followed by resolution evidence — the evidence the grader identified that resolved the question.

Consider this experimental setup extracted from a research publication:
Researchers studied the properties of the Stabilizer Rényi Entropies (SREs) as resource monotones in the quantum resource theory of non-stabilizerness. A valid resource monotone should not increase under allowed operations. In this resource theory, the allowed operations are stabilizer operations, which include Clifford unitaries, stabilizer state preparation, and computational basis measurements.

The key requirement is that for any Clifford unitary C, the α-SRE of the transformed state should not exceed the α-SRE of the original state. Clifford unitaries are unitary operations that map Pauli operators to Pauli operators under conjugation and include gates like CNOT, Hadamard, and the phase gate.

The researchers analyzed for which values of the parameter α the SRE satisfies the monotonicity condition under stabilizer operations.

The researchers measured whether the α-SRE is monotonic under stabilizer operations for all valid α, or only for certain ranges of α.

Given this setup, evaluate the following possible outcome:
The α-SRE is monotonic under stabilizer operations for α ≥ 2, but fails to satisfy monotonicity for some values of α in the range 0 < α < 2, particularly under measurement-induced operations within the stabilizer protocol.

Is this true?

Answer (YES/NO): NO